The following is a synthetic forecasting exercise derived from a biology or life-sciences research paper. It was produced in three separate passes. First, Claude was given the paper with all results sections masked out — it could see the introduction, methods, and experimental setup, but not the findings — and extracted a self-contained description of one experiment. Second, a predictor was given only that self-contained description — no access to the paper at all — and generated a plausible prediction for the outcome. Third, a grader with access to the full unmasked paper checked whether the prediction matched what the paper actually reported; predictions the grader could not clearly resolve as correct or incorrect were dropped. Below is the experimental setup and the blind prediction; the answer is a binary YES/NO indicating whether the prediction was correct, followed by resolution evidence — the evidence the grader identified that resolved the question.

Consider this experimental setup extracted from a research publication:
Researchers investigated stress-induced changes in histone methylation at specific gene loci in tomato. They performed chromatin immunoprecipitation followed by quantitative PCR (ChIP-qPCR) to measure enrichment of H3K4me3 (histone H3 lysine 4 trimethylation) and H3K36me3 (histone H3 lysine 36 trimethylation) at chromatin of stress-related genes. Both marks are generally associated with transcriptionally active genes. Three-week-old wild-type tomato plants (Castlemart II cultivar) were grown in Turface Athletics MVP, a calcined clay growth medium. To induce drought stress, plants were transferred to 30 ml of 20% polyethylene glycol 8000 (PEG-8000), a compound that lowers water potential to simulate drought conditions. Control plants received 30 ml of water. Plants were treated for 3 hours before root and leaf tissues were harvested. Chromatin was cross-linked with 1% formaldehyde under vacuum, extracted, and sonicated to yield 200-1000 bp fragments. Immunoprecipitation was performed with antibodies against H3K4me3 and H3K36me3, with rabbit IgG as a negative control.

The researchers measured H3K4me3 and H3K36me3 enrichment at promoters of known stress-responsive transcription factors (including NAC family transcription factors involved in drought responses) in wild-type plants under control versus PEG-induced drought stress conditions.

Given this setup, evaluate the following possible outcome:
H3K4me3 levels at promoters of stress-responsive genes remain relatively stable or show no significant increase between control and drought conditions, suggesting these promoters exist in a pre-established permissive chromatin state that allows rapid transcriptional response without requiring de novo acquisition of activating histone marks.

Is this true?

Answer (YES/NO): NO